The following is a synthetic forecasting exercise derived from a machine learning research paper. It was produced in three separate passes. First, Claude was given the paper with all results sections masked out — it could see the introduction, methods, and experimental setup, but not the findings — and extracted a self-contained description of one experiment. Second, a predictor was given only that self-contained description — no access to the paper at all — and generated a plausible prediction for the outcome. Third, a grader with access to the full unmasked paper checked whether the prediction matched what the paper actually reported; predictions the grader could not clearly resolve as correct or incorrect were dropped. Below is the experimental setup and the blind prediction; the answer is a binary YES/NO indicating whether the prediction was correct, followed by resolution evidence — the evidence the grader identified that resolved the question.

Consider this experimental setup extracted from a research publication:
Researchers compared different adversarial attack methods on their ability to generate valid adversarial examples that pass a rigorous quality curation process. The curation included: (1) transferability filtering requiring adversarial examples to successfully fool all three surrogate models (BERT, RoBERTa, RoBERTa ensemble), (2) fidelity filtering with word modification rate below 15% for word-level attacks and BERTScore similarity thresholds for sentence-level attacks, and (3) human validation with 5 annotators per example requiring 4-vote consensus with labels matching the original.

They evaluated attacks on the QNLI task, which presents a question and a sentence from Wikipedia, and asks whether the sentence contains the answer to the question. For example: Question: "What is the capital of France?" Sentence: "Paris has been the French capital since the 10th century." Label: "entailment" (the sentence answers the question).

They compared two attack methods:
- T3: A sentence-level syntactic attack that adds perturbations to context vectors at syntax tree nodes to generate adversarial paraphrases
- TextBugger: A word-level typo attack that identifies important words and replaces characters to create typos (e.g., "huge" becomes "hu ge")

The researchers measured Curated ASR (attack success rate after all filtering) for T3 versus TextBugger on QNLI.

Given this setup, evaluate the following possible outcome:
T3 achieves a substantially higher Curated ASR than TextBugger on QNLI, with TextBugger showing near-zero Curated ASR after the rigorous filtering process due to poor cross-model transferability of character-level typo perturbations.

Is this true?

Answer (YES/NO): NO